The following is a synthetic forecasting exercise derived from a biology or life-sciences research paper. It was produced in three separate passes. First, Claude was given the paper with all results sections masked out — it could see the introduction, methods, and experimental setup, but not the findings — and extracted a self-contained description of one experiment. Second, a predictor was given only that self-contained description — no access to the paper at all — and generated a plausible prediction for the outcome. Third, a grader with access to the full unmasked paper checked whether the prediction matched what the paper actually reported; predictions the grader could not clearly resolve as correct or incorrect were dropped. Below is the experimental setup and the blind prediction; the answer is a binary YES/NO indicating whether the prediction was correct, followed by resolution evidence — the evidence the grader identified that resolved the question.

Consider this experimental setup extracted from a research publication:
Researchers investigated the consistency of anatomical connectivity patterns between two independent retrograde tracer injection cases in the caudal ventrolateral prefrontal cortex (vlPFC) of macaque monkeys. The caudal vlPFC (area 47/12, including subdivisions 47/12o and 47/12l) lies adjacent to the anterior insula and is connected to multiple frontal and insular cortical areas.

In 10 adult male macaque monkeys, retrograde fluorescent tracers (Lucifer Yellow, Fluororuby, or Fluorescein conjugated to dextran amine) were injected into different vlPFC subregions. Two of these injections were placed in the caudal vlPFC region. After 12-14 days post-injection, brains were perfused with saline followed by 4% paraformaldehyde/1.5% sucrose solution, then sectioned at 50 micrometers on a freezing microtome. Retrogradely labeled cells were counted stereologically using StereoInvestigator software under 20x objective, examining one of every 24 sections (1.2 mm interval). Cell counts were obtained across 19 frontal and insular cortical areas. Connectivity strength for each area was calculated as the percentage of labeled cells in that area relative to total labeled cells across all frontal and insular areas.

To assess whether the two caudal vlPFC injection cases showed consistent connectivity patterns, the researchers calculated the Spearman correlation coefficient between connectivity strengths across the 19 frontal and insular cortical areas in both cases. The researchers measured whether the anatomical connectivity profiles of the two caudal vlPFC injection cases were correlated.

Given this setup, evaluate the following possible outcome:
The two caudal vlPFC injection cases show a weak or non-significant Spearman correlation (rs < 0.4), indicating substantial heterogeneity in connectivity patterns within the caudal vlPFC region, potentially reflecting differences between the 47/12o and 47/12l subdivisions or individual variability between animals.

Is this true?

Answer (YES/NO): NO